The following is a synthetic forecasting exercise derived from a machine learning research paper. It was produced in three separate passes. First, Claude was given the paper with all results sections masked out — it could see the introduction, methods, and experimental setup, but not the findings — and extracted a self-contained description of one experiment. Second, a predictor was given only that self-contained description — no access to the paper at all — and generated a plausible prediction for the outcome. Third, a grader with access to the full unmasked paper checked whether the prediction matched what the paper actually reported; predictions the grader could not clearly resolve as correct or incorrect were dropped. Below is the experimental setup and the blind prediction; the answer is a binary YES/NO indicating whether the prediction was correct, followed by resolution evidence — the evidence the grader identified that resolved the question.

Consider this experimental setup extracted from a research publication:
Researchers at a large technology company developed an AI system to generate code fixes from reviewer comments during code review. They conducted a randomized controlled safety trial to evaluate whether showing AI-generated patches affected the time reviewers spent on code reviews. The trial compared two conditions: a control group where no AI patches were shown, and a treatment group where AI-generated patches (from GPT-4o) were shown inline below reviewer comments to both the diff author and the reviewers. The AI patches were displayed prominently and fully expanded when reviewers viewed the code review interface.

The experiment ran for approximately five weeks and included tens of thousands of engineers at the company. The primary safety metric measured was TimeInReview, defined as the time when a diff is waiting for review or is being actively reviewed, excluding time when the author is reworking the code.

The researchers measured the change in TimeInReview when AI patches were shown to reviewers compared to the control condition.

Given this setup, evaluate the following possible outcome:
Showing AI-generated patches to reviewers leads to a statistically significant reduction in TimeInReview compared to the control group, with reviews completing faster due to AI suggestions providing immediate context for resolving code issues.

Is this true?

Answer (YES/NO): NO